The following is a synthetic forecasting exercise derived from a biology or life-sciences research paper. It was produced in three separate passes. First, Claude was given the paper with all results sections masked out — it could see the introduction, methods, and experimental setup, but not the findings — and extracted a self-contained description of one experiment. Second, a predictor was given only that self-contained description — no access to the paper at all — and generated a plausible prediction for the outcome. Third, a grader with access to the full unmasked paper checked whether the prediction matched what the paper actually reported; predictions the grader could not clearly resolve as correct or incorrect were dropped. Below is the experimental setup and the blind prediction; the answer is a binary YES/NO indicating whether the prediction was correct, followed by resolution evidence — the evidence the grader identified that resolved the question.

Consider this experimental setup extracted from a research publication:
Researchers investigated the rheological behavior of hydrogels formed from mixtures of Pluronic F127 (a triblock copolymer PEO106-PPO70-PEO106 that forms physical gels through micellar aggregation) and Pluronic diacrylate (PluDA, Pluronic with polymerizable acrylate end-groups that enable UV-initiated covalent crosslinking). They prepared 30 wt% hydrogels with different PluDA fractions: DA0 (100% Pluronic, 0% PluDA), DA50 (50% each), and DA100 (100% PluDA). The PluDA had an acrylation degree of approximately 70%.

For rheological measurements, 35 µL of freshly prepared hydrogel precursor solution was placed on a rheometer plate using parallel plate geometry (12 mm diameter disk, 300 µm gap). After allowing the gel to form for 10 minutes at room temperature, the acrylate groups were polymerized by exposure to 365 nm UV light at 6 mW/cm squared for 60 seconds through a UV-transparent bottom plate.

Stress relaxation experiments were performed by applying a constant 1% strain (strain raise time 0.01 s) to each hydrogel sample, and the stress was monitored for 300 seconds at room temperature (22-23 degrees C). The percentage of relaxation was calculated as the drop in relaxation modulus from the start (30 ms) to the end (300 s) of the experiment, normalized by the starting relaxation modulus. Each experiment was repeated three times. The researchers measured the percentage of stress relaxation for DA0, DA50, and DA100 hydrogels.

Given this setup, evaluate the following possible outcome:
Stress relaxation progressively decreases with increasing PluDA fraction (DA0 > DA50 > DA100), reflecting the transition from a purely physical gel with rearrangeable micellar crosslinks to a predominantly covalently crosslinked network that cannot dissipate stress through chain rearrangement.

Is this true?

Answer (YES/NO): YES